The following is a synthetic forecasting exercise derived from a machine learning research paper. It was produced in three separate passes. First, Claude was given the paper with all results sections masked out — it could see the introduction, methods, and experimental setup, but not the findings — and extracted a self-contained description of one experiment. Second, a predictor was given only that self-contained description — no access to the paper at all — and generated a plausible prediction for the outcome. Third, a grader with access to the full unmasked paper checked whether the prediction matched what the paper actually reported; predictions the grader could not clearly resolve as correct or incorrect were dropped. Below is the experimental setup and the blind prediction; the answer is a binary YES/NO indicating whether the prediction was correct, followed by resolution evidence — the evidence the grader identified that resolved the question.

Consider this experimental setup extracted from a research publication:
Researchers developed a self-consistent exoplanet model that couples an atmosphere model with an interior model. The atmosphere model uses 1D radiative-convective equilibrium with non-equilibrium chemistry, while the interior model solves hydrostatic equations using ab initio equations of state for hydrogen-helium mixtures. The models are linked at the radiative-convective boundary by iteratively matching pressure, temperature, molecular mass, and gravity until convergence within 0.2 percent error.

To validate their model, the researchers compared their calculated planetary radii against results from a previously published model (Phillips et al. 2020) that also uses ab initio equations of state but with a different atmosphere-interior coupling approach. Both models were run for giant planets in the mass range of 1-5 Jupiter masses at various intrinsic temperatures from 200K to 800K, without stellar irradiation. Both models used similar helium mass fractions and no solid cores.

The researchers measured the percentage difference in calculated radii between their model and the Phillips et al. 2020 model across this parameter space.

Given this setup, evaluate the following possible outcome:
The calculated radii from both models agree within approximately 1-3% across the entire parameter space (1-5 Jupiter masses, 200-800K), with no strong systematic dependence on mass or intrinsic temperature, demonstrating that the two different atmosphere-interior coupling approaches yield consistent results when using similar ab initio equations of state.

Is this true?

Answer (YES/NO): NO